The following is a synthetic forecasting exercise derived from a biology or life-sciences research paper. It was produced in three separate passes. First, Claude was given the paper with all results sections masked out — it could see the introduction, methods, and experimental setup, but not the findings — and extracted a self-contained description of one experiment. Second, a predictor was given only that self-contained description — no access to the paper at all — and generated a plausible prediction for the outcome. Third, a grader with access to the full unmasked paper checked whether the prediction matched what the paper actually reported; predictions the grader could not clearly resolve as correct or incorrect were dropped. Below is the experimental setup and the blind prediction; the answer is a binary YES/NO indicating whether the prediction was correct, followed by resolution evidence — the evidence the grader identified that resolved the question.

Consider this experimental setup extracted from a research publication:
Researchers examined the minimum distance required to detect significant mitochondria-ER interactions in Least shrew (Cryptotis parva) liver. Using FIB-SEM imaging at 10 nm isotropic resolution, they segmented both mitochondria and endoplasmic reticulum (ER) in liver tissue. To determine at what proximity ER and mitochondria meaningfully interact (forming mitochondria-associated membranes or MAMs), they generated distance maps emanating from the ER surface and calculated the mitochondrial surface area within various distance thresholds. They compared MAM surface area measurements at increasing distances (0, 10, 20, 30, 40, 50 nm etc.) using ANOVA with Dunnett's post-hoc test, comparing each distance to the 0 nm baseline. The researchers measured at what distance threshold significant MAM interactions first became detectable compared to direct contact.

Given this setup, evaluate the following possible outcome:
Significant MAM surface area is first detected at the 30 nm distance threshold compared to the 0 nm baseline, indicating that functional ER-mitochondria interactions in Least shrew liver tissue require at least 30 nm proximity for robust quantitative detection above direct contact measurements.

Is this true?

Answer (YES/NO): NO